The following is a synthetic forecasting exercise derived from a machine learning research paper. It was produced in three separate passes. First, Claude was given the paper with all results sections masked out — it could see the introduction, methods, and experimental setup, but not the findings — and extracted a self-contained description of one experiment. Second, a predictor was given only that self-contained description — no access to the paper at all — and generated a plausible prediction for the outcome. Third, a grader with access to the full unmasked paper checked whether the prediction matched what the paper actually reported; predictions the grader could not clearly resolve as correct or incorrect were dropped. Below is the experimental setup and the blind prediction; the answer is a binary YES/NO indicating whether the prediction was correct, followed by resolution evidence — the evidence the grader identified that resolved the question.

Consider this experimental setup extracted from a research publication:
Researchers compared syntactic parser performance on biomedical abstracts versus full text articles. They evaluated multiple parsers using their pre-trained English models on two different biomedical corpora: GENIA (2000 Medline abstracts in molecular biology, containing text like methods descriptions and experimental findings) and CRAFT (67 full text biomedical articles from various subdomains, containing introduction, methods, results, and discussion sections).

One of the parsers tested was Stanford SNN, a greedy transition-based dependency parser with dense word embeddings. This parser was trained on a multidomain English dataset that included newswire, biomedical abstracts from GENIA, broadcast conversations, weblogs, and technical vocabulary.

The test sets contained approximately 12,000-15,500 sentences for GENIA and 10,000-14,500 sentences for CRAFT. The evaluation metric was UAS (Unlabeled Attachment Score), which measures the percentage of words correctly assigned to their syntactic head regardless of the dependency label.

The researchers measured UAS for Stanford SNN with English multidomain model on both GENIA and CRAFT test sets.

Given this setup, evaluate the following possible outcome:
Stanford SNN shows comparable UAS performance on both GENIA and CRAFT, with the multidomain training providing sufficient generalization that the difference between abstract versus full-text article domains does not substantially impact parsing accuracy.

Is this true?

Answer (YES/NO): NO